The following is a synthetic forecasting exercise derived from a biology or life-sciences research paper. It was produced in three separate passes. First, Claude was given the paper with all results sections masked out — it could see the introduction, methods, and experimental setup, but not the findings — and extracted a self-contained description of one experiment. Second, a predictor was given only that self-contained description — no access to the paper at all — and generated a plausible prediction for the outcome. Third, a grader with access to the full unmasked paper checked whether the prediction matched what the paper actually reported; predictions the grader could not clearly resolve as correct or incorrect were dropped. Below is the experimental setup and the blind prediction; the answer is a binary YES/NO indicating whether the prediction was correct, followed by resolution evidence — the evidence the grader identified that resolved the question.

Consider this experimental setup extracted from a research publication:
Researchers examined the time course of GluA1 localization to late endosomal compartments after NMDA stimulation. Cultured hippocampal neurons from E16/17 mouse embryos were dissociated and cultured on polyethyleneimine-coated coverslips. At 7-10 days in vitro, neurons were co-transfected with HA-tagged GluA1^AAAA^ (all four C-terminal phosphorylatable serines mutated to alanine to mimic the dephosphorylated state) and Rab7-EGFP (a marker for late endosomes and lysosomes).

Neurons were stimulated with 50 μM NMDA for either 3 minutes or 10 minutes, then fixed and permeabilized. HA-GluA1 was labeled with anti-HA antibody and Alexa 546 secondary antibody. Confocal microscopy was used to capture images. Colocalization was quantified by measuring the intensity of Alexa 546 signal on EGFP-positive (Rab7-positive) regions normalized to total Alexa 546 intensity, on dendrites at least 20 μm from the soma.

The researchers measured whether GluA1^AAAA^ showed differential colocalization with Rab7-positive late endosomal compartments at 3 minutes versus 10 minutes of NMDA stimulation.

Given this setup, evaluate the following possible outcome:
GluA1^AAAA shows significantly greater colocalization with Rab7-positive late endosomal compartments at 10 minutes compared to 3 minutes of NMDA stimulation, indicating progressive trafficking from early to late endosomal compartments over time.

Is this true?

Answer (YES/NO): YES